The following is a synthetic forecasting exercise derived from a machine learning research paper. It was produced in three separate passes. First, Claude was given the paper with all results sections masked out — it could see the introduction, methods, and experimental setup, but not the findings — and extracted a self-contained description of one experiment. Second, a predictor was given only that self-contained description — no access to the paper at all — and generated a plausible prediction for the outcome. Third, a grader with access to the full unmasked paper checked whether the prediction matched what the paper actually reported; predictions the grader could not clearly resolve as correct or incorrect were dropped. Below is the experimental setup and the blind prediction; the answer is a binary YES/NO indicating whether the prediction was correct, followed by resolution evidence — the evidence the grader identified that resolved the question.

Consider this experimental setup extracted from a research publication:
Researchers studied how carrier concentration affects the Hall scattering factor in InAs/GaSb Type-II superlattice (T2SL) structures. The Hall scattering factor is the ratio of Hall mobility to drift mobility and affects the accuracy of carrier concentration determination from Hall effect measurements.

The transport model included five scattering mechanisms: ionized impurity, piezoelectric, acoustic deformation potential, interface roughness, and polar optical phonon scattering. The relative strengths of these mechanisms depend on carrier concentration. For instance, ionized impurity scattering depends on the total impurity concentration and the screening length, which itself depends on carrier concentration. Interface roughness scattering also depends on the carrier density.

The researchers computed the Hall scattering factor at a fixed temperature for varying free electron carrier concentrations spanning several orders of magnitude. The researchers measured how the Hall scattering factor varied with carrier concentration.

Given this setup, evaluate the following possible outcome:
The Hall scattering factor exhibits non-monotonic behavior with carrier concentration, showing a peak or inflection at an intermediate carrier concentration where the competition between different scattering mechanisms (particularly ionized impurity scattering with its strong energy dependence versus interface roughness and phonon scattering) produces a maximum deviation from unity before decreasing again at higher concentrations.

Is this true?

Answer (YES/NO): NO